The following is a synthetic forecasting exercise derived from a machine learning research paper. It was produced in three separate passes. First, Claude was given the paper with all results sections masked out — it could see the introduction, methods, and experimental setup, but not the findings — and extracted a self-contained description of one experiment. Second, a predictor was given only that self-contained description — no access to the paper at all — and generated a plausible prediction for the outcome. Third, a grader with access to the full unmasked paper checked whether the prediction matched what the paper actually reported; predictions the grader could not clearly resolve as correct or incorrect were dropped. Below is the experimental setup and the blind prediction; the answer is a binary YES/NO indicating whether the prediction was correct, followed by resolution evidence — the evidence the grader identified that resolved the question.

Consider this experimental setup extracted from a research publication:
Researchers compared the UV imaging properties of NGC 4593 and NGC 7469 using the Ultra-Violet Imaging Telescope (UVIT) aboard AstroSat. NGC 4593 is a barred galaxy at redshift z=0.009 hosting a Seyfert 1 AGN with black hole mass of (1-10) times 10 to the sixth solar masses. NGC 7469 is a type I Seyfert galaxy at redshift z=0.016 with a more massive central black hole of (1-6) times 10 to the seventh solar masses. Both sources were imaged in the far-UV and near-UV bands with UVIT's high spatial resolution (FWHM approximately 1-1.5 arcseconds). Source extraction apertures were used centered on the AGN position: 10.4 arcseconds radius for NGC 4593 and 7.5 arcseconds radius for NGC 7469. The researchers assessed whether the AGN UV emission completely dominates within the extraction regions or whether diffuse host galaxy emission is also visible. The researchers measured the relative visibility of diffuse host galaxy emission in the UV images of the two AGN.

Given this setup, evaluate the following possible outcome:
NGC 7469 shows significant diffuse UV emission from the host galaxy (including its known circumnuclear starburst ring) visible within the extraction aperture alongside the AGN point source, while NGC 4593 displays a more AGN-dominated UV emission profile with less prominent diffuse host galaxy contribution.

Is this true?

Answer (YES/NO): NO